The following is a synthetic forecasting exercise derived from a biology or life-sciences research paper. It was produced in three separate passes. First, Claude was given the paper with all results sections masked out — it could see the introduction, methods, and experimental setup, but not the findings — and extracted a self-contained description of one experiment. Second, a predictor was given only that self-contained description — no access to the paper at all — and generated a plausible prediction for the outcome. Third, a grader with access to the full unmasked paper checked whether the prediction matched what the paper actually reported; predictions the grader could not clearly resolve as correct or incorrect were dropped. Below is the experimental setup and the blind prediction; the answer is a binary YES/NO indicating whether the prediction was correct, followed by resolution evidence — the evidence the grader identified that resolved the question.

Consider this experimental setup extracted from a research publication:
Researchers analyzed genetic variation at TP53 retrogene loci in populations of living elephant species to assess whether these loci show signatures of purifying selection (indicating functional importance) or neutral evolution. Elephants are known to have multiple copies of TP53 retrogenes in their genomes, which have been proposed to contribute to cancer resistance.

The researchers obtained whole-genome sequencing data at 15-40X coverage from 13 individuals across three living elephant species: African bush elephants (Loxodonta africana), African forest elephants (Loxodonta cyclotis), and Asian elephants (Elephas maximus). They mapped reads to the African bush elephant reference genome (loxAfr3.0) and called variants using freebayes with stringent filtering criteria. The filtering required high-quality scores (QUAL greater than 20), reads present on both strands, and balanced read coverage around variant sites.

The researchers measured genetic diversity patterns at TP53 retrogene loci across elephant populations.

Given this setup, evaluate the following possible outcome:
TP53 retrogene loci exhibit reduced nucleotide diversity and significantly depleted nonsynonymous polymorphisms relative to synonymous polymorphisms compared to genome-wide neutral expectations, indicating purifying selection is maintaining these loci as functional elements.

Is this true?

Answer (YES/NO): YES